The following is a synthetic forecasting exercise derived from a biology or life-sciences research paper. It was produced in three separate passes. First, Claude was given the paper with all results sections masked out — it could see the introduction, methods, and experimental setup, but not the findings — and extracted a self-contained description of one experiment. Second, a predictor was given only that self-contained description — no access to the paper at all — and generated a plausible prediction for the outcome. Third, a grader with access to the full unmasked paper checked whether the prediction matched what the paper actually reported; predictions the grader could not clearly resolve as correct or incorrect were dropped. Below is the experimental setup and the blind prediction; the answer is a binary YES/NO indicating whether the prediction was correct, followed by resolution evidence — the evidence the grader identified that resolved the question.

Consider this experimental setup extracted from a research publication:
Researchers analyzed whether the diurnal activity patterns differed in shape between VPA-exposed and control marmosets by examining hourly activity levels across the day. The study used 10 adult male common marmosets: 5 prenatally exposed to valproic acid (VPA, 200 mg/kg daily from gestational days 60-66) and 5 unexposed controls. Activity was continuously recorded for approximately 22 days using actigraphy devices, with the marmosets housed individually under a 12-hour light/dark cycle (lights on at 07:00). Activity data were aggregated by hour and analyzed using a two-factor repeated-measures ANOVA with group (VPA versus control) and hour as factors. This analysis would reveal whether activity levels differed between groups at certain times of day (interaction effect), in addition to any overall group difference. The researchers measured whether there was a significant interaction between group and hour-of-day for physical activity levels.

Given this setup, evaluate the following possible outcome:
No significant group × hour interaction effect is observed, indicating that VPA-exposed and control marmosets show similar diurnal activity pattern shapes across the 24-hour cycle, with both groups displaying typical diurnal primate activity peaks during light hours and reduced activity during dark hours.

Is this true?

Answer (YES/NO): NO